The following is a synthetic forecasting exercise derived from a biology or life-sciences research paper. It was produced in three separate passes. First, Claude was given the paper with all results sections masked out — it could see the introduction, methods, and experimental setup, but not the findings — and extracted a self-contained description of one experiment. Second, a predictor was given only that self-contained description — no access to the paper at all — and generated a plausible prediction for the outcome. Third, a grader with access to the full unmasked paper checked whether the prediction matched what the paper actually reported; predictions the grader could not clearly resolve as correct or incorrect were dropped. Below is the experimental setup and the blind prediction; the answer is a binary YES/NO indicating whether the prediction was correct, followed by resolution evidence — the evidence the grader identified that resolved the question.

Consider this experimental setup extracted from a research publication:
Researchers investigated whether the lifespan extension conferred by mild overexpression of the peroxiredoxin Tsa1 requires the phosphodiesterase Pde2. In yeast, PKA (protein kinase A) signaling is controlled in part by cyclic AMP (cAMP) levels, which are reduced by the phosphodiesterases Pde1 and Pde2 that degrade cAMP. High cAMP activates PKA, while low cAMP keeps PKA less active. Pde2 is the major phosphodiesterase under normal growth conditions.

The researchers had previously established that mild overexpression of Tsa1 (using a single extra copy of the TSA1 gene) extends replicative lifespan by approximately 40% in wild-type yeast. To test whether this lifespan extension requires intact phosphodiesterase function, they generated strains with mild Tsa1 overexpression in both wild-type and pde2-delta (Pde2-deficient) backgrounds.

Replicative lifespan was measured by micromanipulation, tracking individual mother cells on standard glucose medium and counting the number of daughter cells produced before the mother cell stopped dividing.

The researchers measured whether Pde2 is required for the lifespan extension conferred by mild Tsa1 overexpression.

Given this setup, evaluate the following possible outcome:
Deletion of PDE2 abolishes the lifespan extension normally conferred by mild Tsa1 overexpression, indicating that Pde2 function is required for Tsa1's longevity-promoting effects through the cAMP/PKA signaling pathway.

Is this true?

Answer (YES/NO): NO